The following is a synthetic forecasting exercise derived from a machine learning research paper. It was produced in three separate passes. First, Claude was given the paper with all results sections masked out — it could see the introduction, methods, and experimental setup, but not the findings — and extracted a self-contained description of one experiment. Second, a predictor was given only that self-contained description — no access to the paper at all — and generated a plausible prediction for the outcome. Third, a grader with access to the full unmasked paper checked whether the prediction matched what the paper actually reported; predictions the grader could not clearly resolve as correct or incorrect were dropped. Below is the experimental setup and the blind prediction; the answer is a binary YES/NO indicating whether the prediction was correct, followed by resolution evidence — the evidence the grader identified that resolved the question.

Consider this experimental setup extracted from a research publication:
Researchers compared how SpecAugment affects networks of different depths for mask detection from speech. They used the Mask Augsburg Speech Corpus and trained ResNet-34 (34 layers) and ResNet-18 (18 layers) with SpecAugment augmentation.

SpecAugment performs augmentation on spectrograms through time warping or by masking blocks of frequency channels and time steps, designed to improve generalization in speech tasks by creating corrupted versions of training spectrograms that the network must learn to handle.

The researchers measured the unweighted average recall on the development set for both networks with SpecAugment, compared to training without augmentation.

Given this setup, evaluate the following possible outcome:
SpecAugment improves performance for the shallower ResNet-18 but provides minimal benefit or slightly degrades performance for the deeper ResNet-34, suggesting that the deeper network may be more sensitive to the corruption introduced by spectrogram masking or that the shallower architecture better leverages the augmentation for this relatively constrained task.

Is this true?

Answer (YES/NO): NO